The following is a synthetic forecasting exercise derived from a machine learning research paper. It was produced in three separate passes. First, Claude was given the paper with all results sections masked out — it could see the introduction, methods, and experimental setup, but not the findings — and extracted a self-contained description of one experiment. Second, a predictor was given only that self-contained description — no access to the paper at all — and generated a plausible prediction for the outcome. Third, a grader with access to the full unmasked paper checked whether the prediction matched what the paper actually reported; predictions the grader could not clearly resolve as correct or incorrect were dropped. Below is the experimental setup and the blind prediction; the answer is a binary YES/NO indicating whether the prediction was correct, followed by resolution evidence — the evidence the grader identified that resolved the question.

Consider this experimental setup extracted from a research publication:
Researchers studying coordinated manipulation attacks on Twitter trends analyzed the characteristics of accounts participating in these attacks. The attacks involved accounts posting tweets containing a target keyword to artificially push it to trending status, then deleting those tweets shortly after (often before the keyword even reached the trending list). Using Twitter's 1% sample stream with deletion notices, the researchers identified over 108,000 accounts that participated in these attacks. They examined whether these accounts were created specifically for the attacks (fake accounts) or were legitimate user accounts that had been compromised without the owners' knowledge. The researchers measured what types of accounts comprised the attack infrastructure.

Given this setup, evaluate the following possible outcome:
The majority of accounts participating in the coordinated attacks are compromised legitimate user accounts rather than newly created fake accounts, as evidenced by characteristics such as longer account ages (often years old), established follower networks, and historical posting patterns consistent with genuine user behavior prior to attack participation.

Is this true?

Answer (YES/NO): NO